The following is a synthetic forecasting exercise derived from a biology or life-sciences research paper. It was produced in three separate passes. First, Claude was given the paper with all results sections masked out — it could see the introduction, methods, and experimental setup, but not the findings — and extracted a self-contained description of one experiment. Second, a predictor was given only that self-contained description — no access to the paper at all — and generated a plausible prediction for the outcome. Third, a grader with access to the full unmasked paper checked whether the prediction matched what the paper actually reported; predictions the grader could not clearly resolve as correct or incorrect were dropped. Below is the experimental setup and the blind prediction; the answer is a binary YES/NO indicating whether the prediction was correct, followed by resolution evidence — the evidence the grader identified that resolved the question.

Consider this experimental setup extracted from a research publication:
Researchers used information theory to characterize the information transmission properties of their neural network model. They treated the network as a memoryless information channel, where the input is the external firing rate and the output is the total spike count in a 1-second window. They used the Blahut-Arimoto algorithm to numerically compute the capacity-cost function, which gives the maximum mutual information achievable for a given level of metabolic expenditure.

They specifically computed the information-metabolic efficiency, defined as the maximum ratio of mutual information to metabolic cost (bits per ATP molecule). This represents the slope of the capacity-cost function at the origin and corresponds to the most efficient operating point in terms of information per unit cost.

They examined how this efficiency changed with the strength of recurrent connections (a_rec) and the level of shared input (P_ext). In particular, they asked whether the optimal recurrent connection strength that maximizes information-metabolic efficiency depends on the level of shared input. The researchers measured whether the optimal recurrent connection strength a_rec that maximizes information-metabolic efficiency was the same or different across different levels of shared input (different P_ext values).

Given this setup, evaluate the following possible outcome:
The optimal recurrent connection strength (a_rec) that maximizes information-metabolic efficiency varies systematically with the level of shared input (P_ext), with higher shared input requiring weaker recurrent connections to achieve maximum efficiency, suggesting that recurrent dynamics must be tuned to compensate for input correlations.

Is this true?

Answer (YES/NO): NO